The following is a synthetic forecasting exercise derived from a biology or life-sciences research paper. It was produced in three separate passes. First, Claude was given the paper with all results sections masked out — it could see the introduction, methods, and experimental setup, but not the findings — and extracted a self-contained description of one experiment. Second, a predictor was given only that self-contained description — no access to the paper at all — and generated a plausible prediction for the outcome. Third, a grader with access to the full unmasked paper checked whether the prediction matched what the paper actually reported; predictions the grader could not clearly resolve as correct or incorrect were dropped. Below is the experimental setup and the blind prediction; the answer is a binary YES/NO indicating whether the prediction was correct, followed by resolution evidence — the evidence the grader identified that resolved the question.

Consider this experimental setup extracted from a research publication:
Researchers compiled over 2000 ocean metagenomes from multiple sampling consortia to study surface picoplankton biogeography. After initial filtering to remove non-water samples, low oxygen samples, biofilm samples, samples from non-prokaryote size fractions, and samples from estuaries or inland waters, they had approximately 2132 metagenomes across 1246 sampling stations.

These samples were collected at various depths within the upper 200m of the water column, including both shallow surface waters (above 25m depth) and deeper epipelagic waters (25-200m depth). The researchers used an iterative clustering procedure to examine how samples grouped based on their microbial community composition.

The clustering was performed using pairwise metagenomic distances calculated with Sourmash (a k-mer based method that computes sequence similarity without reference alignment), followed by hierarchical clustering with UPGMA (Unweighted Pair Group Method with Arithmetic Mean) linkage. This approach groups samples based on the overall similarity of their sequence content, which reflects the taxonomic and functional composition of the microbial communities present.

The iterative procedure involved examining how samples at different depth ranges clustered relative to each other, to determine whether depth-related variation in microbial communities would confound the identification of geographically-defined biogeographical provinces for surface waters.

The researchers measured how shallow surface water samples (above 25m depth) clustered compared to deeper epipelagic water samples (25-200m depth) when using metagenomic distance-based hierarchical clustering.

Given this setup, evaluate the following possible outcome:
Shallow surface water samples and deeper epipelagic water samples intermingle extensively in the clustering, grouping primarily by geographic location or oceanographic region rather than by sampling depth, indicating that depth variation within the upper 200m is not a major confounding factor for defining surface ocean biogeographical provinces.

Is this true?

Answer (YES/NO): NO